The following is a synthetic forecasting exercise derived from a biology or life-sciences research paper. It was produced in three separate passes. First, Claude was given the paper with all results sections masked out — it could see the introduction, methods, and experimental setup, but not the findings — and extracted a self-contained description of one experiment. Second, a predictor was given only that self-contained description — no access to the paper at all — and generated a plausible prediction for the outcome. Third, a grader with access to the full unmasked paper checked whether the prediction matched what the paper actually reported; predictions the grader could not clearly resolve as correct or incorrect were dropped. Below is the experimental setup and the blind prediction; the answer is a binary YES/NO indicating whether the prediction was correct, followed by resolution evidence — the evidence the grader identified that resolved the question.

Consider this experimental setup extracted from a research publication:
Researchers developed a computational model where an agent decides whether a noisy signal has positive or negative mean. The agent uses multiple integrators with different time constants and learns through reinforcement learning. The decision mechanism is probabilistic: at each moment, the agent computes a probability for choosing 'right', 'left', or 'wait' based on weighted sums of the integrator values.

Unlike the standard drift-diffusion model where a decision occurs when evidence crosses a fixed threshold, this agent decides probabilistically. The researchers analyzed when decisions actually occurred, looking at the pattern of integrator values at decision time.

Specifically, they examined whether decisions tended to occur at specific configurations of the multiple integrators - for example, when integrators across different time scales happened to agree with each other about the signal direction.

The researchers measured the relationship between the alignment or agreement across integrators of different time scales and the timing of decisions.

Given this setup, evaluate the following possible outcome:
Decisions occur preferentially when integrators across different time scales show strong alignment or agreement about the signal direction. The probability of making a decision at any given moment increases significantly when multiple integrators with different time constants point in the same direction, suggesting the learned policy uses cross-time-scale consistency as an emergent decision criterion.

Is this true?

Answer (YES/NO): YES